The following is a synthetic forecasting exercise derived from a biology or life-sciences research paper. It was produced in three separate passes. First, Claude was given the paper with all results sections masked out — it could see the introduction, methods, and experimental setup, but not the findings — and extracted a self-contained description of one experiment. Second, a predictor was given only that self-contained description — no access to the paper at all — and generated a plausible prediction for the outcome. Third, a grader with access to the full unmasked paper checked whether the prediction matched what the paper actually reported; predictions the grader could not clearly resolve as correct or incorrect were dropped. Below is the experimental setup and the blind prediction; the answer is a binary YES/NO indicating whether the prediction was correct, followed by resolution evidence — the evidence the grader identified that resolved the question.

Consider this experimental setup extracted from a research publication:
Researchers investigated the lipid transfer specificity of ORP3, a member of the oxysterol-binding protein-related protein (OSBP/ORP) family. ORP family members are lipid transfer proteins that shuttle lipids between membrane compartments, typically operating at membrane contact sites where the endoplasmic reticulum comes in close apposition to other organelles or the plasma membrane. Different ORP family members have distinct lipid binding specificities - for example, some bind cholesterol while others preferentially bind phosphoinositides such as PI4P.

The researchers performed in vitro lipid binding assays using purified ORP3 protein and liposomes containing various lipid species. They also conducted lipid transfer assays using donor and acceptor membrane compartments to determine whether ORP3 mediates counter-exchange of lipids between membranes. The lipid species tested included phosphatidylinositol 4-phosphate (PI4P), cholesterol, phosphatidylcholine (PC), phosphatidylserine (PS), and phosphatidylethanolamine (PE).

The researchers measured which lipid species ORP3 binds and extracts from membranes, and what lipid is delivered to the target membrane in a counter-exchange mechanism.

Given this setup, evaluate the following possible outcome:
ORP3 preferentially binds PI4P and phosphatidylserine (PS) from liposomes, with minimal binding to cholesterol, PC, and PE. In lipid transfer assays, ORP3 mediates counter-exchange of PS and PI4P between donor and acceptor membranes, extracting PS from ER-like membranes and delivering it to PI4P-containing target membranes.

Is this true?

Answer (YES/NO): NO